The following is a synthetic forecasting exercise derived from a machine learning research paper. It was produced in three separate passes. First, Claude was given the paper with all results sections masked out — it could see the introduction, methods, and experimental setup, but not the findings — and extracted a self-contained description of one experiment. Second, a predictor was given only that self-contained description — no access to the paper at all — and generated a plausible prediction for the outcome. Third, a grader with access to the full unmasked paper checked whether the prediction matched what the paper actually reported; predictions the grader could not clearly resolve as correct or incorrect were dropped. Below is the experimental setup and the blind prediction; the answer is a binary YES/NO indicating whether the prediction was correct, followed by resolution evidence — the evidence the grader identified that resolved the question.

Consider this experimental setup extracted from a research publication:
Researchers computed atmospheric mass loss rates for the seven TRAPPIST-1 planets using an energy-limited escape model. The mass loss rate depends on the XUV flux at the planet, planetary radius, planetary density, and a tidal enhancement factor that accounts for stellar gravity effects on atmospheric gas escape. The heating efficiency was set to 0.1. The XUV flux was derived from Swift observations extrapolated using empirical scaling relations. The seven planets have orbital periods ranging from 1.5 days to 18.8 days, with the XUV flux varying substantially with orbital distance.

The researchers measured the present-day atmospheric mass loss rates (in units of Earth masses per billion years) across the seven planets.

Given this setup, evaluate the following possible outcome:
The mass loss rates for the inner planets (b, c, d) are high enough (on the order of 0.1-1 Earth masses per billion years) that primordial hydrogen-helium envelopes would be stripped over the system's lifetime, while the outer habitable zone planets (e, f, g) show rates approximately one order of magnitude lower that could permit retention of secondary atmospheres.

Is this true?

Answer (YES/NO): NO